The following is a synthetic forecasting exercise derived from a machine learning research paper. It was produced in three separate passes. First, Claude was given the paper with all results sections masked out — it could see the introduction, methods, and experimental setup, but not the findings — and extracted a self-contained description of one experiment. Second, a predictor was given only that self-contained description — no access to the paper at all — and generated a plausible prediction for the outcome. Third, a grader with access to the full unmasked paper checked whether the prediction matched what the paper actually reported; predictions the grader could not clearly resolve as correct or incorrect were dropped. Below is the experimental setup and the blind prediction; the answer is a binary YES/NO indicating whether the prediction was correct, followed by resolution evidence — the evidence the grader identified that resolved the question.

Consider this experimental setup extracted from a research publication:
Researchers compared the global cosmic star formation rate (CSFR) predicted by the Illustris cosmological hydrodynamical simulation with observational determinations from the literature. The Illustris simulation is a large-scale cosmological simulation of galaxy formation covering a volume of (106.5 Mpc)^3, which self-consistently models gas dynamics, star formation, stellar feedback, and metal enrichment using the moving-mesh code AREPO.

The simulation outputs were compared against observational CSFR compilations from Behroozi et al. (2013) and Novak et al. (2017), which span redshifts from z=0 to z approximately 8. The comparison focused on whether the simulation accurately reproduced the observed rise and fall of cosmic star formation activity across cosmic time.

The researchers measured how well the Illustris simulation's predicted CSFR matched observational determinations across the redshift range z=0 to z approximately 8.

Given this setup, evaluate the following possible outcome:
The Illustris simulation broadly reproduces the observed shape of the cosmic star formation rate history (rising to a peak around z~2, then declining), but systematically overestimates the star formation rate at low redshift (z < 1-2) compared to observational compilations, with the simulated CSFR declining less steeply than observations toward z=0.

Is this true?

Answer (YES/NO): YES